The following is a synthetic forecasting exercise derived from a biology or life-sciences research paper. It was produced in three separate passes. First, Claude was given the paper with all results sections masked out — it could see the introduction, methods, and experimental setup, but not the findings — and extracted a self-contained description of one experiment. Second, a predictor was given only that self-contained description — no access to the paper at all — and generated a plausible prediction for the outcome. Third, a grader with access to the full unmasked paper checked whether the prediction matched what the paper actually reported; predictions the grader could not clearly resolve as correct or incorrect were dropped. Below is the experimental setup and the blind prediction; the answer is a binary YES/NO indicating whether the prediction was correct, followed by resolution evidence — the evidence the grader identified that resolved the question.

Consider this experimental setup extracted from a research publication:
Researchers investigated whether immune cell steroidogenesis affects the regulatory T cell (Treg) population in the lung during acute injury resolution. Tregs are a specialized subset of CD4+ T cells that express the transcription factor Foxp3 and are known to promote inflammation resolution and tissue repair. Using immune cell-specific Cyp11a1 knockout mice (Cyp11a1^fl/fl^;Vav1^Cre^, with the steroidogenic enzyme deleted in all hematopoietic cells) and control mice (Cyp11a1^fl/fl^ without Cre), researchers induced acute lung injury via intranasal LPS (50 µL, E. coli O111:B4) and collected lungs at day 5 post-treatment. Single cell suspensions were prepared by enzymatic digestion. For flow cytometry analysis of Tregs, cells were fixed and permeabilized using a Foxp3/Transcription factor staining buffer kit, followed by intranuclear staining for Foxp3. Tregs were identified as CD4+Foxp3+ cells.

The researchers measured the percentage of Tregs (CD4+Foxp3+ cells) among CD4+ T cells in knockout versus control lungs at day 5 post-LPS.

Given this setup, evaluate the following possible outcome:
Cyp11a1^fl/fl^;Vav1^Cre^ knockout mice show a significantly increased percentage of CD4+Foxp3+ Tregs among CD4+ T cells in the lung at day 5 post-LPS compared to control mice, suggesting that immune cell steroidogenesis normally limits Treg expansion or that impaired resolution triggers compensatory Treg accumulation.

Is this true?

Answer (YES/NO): NO